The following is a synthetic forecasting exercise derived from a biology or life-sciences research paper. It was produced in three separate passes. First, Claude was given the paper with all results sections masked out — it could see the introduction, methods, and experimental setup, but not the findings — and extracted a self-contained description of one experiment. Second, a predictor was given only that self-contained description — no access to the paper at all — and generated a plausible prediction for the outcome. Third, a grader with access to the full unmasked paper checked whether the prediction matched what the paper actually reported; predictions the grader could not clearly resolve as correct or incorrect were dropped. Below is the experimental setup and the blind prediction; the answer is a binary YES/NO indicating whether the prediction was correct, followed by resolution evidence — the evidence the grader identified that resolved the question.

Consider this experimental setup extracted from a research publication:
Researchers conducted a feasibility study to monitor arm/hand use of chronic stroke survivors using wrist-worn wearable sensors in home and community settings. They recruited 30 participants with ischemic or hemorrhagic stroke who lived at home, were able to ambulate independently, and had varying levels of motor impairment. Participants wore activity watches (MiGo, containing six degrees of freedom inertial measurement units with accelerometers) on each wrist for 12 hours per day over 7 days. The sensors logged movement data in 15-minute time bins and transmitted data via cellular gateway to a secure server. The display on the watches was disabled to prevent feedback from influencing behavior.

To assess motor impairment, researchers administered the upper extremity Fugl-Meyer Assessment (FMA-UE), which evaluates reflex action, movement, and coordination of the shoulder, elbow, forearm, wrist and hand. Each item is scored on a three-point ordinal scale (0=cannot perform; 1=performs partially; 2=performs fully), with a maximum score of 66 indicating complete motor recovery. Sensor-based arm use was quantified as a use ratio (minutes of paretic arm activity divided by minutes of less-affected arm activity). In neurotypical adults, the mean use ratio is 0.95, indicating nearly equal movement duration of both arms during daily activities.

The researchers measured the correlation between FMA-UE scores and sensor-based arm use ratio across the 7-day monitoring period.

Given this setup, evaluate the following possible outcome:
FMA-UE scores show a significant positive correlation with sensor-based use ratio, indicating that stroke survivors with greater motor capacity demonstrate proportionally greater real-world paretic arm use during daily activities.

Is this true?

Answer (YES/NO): YES